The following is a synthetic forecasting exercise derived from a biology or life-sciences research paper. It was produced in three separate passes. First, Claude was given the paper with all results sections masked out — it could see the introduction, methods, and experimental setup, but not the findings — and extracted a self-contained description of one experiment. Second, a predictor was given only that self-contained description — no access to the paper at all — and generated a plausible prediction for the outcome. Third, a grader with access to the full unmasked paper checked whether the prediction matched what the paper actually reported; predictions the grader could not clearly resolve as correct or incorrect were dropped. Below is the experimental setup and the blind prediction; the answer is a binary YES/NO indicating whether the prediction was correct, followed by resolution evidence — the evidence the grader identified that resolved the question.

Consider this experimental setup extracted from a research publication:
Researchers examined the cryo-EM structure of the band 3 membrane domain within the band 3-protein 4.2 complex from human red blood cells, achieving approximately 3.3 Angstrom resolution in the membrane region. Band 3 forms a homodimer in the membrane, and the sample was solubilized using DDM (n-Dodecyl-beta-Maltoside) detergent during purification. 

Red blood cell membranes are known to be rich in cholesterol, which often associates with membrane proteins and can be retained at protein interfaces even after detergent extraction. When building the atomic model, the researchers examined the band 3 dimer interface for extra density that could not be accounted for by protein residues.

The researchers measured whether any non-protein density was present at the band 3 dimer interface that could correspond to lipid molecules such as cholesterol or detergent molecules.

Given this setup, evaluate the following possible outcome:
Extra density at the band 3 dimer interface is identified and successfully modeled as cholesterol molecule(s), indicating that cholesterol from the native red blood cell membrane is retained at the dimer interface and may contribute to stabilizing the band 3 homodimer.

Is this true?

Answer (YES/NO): NO